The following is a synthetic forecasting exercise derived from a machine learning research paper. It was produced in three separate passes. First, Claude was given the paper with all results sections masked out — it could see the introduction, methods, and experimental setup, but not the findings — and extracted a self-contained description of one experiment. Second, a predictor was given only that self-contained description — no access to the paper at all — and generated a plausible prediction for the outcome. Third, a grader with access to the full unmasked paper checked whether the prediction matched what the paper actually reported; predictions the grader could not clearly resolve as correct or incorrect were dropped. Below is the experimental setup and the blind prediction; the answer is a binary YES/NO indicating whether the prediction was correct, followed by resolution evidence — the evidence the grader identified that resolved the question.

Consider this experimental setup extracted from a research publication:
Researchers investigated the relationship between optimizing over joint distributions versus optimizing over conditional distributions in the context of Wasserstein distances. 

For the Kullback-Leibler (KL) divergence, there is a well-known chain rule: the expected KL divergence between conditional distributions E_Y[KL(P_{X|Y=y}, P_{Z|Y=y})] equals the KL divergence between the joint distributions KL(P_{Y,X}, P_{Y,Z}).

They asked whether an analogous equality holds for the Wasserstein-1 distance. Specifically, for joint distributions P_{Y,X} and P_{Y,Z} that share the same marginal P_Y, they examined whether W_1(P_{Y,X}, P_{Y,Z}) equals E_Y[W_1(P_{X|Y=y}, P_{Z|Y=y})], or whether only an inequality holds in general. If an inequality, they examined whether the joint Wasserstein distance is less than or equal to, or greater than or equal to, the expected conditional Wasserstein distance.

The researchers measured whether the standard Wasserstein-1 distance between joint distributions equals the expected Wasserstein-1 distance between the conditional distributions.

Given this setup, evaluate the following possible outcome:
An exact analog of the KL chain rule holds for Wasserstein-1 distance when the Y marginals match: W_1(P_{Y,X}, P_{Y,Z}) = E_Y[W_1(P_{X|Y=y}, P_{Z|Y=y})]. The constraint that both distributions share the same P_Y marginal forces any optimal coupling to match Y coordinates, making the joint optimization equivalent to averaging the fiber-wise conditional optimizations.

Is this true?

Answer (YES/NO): NO